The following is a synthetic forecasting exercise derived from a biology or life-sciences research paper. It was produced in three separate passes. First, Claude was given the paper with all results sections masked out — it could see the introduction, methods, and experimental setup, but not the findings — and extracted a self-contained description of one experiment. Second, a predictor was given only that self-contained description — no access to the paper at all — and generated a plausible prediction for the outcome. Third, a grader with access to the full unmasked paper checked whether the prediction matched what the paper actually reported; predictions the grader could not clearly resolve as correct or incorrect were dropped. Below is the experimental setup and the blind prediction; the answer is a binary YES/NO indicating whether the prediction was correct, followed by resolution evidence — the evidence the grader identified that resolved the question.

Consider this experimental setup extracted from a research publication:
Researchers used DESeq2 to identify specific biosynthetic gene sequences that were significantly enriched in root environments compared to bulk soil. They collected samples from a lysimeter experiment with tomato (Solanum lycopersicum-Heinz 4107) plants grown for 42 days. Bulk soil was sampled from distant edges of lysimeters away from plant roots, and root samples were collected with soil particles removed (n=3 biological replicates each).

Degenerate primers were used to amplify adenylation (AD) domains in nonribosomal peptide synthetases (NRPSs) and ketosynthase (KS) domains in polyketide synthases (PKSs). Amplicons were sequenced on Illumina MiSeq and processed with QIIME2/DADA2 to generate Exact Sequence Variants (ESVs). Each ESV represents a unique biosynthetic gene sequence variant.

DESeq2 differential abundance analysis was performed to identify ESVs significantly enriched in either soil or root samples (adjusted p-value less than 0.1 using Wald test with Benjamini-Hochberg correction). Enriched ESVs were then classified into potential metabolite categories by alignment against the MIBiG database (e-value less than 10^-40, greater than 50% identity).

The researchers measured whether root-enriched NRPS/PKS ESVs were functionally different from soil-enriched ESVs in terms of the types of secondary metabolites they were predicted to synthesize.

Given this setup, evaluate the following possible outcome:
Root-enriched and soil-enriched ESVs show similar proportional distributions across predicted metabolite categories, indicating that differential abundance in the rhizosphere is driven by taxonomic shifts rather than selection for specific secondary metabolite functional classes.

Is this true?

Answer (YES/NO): NO